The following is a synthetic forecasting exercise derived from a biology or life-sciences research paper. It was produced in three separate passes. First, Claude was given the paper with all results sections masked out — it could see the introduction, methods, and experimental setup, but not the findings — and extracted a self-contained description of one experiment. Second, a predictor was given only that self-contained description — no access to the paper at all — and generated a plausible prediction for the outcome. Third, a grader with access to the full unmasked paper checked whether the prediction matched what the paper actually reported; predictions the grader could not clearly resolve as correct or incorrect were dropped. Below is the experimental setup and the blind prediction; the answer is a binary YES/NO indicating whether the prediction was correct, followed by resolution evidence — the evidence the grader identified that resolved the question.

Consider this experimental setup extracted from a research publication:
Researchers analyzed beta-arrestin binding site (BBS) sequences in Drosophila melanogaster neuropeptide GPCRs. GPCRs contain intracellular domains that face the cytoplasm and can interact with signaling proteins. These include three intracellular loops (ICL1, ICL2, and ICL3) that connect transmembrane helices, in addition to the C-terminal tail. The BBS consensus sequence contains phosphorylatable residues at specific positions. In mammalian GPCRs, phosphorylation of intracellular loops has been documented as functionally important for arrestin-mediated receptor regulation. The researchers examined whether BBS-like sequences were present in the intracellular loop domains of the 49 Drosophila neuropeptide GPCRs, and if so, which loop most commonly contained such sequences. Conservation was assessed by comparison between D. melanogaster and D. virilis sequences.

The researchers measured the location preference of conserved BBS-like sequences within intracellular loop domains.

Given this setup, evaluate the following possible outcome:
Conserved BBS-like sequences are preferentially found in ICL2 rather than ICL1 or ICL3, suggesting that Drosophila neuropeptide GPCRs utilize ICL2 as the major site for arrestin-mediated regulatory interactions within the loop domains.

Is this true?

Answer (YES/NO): NO